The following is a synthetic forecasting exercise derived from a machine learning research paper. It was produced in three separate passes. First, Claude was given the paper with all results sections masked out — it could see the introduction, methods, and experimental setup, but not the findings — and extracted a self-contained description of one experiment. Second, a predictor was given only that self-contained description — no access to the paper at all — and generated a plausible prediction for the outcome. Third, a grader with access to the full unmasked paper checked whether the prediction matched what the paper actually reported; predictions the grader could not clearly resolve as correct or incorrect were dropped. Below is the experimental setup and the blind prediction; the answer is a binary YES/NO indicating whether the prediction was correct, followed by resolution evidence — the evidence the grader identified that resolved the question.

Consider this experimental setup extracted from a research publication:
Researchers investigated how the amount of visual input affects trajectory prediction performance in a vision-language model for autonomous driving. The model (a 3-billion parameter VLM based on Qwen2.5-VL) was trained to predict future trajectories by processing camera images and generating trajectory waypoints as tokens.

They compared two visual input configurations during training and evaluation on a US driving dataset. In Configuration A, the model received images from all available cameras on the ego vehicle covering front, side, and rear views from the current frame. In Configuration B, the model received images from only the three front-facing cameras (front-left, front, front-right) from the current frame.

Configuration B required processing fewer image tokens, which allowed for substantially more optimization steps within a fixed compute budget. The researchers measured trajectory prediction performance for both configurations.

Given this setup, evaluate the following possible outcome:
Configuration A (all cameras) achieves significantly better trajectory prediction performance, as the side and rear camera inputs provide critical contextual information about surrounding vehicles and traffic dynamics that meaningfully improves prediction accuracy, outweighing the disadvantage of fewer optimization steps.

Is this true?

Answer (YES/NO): NO